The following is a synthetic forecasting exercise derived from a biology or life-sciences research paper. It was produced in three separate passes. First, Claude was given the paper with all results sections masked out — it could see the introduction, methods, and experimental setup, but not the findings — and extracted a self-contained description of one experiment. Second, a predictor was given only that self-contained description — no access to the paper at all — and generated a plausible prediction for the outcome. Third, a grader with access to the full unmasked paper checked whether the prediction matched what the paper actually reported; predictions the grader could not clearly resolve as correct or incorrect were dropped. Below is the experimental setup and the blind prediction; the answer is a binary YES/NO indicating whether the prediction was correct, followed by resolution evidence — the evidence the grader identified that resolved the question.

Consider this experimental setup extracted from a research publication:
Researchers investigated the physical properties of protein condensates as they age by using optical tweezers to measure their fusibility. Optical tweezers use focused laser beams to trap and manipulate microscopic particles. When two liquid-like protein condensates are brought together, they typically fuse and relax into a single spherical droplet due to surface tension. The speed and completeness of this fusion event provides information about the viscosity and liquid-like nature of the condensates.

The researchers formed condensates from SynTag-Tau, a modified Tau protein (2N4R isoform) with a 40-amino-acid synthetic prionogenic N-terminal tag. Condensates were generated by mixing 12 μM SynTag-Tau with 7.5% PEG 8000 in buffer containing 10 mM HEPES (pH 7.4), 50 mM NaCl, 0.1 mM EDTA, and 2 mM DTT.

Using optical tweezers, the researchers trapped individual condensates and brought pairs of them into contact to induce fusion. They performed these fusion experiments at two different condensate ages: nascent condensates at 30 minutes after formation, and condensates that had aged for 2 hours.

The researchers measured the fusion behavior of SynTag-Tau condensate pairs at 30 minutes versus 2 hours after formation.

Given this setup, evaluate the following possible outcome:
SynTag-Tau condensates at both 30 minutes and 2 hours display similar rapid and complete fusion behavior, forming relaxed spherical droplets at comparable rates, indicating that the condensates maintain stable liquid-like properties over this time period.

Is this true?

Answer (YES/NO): NO